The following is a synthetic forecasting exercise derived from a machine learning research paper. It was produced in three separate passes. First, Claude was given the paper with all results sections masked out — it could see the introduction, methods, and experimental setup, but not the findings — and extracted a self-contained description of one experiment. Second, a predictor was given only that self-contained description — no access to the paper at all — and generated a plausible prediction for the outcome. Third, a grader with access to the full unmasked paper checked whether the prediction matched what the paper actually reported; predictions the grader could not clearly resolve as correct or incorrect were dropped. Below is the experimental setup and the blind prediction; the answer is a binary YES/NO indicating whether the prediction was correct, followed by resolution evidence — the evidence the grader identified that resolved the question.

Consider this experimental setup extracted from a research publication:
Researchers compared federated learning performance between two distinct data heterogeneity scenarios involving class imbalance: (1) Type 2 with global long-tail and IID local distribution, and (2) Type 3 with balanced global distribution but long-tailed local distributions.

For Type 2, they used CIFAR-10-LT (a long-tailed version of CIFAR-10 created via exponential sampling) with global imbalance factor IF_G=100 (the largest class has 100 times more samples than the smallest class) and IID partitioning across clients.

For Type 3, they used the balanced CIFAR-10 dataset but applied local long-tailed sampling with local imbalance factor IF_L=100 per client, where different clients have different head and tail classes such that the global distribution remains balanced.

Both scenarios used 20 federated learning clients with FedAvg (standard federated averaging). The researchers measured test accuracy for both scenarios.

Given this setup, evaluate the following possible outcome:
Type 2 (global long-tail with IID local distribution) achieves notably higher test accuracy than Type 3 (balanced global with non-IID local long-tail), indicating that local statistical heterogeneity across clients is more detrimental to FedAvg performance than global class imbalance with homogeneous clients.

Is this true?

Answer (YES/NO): NO